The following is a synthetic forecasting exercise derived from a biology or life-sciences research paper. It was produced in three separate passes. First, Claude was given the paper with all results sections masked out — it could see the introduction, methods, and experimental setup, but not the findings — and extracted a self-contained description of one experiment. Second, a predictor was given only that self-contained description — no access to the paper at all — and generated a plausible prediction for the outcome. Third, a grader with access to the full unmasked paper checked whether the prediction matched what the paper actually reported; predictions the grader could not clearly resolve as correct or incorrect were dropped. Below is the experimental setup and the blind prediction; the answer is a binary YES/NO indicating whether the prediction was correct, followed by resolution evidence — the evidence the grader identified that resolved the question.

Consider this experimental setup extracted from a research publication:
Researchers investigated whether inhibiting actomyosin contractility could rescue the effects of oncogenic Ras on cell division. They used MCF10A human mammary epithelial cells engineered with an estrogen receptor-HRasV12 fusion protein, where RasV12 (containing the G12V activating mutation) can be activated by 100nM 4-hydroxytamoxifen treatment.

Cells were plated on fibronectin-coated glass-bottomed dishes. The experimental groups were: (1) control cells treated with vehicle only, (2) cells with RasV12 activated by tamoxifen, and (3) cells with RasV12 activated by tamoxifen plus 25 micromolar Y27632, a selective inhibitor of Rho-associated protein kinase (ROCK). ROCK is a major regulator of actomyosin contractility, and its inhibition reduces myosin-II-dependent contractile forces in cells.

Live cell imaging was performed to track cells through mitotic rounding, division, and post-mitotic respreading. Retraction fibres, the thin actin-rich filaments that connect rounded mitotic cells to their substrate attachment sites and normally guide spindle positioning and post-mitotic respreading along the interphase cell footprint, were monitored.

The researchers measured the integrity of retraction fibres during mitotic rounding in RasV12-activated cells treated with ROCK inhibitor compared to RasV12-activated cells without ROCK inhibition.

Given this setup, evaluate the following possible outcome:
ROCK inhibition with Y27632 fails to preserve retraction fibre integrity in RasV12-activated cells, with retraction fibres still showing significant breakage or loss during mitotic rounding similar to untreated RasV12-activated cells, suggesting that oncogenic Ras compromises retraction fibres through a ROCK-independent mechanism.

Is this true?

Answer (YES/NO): NO